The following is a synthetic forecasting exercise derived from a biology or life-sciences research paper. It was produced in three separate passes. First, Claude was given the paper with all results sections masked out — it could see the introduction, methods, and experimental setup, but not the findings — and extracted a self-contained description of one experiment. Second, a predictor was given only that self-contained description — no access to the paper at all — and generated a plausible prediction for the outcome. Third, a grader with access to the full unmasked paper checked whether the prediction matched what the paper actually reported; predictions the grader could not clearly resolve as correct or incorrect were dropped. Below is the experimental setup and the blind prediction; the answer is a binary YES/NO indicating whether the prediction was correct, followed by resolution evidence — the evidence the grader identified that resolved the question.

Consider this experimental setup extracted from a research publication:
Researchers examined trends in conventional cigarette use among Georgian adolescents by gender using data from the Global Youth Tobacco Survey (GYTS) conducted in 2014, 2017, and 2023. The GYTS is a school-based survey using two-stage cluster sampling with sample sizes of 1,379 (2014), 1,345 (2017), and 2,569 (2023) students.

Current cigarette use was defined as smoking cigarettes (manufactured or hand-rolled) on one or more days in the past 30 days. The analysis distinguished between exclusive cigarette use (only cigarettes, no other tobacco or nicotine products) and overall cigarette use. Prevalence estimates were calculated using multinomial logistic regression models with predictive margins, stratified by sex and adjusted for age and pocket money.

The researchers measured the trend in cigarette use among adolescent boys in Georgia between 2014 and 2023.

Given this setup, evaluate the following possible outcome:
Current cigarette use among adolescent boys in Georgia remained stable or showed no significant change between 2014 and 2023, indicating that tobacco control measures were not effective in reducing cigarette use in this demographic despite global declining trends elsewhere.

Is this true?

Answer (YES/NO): NO